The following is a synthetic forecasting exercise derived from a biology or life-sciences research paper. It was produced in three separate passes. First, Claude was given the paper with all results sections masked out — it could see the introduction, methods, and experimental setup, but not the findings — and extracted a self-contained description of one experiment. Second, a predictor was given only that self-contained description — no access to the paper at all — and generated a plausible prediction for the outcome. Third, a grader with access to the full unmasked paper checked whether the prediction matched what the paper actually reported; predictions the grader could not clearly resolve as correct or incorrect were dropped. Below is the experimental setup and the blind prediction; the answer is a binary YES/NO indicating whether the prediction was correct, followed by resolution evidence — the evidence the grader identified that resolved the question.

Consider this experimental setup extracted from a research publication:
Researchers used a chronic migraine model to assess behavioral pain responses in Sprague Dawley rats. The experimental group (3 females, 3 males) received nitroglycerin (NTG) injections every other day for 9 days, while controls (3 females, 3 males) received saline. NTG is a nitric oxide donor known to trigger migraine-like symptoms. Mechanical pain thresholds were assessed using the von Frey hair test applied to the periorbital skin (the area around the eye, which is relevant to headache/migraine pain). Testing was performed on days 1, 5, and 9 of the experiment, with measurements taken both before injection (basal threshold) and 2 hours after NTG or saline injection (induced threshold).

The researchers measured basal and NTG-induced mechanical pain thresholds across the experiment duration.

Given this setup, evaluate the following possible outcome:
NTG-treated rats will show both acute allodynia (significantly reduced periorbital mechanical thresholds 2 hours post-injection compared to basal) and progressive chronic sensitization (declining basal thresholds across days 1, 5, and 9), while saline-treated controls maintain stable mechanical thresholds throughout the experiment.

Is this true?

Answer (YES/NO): YES